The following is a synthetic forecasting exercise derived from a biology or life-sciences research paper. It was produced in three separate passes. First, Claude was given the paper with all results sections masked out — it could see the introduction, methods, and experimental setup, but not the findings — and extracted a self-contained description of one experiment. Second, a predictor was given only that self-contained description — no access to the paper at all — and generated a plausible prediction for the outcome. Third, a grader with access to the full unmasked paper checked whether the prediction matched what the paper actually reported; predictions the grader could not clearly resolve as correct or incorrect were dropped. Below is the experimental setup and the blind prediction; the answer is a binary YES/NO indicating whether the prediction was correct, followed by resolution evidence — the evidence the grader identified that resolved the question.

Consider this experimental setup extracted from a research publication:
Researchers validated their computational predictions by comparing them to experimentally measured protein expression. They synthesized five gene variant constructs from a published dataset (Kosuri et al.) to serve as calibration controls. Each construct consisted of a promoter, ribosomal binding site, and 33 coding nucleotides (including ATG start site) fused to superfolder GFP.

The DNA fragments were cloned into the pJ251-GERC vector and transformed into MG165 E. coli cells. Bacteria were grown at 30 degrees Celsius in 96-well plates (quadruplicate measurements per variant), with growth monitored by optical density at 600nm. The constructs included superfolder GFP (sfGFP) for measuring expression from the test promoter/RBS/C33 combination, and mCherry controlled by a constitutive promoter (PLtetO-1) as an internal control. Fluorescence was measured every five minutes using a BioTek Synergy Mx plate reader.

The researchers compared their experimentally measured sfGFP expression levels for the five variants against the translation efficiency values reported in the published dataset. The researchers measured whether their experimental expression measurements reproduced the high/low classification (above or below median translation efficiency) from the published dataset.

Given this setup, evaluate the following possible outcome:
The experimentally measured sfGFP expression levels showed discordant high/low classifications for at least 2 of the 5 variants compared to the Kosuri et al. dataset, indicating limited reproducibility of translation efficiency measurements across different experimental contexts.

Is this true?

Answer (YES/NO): NO